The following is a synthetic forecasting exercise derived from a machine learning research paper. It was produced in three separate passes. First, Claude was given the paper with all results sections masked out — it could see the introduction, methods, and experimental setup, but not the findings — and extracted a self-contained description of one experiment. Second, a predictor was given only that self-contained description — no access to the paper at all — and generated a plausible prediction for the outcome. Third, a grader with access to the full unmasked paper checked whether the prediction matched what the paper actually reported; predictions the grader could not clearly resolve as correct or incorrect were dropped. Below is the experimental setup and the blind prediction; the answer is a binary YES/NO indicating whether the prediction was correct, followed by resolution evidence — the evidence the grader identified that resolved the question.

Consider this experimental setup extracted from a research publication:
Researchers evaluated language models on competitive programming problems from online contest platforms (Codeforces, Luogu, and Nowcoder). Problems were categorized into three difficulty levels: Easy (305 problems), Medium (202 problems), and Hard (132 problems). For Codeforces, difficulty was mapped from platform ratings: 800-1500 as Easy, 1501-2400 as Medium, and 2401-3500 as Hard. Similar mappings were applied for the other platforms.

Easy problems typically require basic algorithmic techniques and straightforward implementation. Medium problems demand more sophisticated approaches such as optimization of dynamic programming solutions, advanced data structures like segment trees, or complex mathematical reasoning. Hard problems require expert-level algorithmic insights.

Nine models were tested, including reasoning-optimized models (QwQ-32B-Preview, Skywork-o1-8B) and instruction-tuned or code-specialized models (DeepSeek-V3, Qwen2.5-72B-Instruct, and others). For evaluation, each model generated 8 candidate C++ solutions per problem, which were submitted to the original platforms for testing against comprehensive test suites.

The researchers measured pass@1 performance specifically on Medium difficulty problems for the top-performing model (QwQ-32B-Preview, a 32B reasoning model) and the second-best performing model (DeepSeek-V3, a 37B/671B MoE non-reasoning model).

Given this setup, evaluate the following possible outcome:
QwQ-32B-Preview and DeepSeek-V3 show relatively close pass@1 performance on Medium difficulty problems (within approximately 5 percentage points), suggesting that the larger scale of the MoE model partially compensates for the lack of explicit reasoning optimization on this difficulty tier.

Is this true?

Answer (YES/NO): YES